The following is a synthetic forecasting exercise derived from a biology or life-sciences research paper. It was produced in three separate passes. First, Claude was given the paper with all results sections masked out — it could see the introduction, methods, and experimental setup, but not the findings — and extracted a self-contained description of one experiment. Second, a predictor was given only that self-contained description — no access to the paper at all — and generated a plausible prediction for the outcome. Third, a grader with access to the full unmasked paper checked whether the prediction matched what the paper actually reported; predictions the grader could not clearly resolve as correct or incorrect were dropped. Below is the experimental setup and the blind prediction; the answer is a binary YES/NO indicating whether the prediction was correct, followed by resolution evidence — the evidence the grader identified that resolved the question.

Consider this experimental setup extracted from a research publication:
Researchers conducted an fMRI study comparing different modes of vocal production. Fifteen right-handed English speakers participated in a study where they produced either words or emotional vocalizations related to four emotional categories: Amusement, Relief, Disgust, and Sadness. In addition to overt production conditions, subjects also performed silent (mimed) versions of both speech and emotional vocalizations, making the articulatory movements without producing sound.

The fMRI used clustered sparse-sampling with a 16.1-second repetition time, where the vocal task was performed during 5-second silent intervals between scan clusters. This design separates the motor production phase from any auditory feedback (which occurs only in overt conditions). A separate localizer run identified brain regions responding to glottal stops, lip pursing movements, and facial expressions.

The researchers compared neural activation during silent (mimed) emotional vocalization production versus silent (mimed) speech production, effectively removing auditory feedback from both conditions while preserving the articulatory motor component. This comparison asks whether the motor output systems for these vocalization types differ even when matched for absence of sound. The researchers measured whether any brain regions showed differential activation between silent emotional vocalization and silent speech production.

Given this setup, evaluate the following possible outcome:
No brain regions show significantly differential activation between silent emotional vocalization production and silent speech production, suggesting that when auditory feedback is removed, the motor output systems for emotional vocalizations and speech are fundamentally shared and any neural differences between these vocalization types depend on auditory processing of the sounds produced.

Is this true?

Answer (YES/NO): YES